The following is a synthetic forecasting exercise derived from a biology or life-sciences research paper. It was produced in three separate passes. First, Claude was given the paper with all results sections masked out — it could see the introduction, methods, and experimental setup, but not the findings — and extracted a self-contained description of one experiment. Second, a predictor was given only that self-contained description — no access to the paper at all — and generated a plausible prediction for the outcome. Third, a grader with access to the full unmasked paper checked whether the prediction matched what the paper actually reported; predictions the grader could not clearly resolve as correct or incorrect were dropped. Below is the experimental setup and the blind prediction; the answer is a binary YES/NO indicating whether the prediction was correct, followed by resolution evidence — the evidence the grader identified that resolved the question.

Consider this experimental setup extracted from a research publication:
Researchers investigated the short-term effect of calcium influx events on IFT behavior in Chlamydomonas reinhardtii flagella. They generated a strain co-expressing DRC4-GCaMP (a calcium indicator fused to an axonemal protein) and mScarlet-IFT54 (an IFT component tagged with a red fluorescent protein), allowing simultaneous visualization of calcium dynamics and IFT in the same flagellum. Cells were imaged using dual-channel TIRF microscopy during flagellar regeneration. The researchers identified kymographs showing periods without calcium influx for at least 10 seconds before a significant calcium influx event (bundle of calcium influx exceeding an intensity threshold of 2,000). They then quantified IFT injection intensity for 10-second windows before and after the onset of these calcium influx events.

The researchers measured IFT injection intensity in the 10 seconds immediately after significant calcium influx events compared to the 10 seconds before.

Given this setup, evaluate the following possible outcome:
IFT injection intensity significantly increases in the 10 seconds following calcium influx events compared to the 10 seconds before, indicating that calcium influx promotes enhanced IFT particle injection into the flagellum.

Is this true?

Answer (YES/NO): NO